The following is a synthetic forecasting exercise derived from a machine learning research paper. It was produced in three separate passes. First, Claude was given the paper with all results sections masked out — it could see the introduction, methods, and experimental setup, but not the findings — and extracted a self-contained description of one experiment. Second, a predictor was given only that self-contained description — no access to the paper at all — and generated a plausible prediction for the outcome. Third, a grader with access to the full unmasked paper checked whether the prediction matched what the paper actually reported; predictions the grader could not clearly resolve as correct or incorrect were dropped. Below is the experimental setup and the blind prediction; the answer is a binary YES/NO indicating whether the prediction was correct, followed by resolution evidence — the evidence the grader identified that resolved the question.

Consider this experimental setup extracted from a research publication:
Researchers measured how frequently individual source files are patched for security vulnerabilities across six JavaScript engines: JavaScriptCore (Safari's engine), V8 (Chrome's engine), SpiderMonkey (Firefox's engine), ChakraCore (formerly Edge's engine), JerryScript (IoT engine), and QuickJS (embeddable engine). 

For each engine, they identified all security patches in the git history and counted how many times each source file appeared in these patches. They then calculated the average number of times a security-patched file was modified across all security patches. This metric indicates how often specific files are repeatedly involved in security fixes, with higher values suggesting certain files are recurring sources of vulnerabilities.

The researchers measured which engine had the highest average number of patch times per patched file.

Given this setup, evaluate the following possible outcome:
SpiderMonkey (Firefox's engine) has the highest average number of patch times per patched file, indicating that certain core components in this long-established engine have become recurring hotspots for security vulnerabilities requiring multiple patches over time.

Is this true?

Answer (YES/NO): YES